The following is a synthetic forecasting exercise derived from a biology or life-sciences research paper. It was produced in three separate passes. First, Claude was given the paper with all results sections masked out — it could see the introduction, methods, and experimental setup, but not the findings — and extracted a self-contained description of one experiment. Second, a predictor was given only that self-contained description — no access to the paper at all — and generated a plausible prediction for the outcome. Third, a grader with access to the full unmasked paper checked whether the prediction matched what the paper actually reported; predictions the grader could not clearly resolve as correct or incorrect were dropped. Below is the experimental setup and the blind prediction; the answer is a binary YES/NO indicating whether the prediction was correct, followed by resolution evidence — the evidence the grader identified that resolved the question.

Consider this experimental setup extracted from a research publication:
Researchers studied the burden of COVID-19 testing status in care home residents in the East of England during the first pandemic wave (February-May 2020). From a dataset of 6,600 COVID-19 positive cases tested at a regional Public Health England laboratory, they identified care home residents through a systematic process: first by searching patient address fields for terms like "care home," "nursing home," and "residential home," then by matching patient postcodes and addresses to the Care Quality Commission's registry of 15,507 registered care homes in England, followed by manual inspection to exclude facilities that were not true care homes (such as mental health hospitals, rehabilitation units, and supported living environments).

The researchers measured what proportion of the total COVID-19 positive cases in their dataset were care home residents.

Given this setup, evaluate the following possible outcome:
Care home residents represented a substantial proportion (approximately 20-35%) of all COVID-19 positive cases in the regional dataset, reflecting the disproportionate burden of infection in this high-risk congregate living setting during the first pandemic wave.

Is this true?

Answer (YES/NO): NO